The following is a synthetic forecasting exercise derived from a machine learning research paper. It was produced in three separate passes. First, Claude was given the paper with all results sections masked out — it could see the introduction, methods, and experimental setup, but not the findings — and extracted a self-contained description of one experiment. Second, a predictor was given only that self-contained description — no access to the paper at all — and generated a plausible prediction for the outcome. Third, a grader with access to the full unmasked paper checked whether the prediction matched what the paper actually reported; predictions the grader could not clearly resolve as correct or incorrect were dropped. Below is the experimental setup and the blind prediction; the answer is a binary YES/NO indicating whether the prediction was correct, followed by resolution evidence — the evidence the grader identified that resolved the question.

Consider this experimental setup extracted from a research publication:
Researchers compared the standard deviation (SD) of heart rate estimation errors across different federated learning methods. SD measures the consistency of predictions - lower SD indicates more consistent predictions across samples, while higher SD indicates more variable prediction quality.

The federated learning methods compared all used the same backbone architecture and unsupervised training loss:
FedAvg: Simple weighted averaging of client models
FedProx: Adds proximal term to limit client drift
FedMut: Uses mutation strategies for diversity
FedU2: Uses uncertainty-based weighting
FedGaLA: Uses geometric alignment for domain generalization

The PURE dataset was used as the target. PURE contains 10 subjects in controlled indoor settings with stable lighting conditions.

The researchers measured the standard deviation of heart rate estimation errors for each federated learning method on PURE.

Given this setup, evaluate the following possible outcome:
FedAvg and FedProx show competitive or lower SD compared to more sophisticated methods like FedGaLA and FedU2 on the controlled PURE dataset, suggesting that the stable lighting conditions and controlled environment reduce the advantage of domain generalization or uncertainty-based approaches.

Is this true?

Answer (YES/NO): NO